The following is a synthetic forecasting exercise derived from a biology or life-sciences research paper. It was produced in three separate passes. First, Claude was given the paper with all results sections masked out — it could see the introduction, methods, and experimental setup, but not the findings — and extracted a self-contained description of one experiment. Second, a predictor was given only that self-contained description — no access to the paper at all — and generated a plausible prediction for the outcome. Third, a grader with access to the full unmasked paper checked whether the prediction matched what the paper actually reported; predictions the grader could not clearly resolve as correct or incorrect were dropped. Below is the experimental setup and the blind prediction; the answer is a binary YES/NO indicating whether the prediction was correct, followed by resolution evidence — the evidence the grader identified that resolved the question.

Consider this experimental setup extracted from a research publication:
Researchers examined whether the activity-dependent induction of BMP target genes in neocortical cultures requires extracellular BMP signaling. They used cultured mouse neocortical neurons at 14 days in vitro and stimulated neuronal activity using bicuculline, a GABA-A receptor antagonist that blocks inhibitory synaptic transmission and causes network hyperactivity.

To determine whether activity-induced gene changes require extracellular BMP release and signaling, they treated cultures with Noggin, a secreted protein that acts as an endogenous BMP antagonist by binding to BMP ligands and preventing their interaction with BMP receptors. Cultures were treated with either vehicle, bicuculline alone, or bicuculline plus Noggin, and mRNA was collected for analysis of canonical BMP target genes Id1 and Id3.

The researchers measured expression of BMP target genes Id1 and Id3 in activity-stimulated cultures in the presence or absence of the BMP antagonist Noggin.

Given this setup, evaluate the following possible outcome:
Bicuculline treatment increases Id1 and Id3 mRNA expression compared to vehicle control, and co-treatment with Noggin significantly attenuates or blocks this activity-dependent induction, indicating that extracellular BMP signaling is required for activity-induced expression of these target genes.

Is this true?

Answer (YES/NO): YES